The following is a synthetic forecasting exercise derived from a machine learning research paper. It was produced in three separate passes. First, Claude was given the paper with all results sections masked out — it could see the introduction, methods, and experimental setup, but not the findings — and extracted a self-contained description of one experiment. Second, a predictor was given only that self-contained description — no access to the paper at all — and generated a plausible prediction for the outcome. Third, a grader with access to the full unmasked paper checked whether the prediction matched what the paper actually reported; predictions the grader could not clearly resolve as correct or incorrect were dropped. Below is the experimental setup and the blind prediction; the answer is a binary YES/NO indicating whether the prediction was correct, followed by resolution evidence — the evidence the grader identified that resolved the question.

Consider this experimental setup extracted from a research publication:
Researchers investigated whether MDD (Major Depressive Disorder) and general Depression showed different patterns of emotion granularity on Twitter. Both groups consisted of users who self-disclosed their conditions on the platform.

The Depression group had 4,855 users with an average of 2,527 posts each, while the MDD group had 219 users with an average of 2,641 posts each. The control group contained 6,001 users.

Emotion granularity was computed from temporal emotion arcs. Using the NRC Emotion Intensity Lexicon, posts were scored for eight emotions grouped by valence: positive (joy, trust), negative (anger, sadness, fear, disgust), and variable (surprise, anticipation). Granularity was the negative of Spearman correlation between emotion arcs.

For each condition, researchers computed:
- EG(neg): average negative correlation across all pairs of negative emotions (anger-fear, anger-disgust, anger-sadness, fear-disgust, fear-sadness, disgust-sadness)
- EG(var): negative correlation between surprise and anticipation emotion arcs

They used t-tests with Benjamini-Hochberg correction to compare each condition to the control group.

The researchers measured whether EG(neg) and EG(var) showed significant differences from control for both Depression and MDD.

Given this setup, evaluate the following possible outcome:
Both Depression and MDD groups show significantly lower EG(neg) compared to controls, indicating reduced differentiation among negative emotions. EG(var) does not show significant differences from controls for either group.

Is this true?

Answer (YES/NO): NO